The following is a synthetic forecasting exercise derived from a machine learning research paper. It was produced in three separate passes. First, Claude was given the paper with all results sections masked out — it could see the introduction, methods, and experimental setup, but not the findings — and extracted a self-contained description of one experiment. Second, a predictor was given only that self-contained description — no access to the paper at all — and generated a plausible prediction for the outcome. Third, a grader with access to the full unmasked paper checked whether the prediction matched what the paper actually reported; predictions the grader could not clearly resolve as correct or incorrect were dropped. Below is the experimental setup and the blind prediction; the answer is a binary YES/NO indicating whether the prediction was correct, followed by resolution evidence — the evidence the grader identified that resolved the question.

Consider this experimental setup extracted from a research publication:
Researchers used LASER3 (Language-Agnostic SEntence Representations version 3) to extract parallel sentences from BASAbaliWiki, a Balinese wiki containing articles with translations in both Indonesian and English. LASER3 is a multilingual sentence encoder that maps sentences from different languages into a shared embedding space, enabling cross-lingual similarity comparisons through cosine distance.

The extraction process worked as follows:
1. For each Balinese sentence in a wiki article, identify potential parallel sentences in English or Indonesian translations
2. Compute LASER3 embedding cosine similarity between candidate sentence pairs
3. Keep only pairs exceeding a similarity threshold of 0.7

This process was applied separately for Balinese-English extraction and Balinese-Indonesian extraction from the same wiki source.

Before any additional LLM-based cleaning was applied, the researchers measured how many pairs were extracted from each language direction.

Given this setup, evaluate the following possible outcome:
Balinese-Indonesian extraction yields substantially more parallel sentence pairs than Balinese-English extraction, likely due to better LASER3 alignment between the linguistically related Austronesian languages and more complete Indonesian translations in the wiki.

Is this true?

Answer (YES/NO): YES